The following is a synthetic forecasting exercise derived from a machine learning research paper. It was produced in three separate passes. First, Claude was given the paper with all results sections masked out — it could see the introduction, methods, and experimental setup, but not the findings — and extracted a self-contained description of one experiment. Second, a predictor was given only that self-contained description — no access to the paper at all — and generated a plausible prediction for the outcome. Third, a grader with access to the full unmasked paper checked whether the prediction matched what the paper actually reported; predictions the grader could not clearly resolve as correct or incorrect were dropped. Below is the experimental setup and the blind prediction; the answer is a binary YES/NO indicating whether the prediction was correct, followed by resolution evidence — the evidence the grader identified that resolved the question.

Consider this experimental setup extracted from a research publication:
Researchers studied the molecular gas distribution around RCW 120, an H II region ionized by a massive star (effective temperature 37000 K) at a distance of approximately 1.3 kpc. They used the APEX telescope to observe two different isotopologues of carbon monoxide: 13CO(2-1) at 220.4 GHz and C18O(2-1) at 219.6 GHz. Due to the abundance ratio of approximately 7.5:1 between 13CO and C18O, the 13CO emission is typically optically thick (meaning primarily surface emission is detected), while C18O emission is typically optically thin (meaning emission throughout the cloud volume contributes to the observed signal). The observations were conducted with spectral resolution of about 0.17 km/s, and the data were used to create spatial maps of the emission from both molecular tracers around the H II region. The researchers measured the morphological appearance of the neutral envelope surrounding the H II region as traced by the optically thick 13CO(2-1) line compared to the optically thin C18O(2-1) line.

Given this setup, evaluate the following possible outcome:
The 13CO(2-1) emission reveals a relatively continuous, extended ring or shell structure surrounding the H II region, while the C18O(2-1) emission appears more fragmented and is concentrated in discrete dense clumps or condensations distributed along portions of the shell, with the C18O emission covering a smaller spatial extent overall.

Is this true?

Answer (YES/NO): NO